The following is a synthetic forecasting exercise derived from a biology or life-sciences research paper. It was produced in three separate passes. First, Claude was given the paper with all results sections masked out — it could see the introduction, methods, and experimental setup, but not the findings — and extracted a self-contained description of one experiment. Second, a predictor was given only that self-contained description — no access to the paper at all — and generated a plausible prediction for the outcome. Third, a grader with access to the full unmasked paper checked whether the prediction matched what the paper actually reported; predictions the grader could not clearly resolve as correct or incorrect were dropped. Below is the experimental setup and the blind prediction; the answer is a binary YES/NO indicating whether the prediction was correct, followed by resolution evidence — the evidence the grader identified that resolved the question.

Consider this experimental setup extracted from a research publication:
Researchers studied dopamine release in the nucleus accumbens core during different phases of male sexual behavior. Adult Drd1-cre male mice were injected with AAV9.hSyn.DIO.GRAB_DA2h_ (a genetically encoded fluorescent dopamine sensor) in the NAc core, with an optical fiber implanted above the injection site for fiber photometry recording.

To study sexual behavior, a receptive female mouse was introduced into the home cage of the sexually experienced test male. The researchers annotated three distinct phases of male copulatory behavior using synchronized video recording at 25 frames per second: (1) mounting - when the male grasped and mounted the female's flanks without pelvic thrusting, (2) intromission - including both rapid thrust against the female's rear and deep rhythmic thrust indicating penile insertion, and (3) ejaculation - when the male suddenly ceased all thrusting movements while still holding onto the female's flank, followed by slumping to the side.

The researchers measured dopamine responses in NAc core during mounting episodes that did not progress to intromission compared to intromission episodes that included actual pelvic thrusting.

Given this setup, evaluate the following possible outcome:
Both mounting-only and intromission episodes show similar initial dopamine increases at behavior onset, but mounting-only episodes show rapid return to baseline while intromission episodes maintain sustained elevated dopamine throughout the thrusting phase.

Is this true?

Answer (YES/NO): NO